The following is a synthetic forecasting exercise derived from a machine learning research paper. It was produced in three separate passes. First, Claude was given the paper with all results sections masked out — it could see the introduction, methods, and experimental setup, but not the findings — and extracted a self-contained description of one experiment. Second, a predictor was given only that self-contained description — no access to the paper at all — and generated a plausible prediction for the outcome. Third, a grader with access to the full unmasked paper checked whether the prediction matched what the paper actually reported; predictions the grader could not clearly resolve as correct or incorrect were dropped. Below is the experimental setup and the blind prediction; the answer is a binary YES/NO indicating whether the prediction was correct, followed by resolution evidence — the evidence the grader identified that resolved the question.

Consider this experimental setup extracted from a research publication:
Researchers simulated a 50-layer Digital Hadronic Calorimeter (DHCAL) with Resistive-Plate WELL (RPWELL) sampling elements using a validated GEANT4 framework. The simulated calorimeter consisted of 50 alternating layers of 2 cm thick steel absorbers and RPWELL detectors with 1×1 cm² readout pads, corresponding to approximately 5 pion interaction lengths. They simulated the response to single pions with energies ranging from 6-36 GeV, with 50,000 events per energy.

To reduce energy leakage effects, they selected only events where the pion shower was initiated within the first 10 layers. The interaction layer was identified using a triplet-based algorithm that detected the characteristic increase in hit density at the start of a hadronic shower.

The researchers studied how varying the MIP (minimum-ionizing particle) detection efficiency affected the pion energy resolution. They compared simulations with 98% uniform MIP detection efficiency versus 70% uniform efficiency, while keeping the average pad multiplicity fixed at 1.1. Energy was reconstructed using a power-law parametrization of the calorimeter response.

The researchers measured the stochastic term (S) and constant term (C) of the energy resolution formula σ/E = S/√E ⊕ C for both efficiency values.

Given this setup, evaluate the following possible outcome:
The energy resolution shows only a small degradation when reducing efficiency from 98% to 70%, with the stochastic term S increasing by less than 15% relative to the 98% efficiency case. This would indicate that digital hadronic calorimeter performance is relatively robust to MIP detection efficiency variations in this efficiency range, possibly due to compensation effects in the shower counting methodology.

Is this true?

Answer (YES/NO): YES